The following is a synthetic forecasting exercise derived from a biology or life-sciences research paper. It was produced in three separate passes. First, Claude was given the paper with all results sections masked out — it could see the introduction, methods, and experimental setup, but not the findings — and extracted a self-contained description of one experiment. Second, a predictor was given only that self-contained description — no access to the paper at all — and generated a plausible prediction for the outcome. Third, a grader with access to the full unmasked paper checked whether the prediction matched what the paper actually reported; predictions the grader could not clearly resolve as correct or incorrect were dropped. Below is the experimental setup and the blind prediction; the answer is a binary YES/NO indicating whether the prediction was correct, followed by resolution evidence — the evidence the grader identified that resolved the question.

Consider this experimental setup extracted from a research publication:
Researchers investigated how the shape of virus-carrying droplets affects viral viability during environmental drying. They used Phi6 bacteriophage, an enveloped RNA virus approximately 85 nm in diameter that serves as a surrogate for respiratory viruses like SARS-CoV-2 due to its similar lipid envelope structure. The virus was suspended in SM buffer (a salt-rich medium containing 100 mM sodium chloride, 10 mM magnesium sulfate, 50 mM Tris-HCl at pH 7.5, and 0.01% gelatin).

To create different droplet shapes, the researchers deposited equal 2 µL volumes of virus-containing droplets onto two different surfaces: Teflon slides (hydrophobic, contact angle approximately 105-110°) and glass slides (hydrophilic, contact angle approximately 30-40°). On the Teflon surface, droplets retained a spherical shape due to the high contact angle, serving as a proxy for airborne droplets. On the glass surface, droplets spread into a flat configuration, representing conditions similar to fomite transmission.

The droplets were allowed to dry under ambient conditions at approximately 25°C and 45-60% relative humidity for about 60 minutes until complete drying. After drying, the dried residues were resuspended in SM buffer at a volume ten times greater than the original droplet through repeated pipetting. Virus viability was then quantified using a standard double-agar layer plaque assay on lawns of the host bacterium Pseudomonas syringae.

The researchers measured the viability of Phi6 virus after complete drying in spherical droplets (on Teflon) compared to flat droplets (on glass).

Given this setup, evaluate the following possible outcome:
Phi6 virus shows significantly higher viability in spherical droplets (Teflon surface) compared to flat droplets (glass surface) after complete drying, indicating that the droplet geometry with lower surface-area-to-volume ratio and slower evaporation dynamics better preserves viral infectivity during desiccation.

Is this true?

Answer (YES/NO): YES